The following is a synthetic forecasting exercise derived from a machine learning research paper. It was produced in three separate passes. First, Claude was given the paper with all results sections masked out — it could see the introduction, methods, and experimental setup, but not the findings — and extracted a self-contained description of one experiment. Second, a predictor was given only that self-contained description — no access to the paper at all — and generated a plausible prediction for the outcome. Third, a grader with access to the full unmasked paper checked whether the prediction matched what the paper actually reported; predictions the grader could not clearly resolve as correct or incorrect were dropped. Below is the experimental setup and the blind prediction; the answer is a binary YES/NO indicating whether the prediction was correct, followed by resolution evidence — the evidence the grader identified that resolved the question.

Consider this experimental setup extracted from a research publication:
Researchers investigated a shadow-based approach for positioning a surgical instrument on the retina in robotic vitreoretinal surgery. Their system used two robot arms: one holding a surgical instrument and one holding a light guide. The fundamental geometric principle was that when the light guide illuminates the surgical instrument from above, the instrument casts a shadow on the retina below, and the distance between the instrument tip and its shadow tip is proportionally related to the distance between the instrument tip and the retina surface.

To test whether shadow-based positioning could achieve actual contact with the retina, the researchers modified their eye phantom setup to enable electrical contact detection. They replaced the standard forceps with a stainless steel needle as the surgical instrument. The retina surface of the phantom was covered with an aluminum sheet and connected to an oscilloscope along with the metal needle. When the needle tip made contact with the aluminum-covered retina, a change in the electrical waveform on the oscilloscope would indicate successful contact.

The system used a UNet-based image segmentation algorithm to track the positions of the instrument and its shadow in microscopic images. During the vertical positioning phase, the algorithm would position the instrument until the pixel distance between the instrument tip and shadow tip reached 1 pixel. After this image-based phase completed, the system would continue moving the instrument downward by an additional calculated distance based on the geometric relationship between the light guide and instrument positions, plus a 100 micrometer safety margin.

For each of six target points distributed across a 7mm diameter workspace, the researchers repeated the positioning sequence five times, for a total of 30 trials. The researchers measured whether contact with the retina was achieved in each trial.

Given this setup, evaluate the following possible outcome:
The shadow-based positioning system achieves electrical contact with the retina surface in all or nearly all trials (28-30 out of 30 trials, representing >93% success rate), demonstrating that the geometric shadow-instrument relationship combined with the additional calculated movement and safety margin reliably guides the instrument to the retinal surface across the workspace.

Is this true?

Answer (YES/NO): NO